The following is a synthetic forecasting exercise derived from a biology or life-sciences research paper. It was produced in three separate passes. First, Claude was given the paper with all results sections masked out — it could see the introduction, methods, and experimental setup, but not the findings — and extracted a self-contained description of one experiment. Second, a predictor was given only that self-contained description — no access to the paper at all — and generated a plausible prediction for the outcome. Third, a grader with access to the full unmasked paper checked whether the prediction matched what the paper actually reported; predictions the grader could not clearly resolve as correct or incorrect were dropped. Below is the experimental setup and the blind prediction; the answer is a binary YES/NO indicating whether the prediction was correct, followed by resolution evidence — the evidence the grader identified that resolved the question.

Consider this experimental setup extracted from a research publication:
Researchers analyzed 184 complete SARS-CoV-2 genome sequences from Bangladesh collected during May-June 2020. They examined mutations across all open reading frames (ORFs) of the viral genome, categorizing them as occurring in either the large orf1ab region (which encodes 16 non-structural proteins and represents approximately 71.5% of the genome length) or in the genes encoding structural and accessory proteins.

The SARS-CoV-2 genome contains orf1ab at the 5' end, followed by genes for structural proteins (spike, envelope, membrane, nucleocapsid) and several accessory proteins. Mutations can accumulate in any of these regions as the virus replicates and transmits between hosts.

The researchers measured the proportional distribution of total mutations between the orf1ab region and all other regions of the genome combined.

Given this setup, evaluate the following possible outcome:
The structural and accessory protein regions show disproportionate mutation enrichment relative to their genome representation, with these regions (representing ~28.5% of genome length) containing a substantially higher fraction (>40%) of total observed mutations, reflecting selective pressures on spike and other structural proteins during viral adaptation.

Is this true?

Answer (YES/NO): YES